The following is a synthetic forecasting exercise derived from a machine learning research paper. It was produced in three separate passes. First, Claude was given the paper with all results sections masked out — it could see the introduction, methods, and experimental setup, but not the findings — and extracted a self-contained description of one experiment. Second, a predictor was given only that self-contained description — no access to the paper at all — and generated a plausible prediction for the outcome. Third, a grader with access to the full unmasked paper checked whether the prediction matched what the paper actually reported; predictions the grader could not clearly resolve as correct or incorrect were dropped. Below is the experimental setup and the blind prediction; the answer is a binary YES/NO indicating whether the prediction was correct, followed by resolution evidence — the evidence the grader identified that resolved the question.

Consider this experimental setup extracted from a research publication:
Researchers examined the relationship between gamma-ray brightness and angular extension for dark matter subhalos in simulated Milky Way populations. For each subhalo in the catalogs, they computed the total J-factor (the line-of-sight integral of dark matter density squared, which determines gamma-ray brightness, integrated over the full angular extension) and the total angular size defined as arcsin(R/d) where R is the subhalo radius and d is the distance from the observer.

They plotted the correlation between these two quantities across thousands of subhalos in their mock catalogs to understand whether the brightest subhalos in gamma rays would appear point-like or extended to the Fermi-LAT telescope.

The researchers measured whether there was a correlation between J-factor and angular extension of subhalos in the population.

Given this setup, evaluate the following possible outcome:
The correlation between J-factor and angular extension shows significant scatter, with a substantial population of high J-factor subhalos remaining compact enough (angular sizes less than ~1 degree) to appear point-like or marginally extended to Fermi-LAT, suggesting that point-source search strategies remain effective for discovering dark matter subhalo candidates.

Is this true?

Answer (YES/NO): NO